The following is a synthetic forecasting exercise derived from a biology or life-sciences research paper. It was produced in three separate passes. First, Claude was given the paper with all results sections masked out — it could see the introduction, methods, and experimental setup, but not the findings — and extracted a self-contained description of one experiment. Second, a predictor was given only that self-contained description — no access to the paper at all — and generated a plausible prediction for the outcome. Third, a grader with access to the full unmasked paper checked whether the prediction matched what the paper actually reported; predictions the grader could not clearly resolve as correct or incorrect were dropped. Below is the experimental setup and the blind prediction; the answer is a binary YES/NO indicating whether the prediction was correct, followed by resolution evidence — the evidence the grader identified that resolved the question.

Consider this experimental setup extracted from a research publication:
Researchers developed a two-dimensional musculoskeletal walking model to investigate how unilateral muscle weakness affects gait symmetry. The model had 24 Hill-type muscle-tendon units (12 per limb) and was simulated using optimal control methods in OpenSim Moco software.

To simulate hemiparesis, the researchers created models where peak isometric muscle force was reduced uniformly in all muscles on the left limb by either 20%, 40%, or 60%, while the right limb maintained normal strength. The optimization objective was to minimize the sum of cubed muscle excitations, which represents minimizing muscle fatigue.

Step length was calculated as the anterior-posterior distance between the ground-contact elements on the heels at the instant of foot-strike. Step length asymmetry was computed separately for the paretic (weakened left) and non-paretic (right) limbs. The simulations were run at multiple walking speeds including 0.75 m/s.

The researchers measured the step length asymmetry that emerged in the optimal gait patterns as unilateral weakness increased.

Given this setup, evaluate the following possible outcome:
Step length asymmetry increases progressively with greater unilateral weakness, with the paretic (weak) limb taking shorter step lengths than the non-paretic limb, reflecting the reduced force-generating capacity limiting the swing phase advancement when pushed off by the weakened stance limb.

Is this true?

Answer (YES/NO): NO